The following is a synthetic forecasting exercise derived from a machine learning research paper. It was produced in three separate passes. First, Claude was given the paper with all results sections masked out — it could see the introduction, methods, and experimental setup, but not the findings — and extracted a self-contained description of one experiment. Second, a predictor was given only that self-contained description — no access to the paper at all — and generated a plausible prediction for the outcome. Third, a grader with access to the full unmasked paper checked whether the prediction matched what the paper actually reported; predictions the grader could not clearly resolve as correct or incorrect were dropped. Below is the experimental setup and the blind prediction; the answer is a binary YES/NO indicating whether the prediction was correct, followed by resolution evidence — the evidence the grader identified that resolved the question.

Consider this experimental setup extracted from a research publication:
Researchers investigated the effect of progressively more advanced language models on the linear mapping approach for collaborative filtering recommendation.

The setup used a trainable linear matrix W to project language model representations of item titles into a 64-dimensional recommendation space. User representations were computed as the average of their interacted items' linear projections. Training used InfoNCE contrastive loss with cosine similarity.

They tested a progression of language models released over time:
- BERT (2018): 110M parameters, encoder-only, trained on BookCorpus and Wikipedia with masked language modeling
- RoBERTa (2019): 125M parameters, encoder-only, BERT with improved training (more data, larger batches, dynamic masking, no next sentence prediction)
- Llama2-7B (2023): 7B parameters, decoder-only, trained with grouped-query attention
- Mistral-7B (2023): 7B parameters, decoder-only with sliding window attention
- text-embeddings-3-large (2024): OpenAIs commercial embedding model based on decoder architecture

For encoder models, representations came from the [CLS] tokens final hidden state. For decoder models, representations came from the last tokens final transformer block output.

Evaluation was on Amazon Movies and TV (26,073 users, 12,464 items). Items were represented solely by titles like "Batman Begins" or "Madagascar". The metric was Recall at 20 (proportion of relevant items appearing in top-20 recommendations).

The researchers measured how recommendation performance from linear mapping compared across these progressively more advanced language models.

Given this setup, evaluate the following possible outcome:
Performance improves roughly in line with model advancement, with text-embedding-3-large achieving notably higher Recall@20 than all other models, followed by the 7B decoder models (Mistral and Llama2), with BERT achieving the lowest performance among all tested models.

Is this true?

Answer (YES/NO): NO